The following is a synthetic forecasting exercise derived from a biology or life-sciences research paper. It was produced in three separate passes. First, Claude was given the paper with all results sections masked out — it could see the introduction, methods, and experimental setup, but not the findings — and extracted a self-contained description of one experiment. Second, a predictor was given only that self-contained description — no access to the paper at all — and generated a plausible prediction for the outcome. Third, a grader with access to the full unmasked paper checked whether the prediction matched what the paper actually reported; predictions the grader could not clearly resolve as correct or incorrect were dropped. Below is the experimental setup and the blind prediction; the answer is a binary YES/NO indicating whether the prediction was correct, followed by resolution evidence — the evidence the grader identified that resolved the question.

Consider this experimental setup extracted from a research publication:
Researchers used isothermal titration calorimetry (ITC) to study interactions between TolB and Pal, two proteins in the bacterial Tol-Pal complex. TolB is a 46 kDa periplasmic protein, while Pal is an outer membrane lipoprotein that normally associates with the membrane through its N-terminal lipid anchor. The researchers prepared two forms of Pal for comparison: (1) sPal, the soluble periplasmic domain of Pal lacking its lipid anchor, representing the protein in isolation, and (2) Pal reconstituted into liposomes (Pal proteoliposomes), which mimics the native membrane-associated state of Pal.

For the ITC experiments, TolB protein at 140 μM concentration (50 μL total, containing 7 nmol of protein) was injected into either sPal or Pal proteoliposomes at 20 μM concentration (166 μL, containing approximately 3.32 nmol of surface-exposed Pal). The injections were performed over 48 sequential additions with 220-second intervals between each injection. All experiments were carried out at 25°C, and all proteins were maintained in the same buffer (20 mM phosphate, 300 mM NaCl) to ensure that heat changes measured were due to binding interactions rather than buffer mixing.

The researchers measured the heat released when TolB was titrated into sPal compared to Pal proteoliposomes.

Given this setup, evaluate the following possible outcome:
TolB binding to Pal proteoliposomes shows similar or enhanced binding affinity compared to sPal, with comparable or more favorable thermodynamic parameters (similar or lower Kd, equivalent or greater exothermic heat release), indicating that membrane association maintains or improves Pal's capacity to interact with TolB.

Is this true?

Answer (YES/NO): NO